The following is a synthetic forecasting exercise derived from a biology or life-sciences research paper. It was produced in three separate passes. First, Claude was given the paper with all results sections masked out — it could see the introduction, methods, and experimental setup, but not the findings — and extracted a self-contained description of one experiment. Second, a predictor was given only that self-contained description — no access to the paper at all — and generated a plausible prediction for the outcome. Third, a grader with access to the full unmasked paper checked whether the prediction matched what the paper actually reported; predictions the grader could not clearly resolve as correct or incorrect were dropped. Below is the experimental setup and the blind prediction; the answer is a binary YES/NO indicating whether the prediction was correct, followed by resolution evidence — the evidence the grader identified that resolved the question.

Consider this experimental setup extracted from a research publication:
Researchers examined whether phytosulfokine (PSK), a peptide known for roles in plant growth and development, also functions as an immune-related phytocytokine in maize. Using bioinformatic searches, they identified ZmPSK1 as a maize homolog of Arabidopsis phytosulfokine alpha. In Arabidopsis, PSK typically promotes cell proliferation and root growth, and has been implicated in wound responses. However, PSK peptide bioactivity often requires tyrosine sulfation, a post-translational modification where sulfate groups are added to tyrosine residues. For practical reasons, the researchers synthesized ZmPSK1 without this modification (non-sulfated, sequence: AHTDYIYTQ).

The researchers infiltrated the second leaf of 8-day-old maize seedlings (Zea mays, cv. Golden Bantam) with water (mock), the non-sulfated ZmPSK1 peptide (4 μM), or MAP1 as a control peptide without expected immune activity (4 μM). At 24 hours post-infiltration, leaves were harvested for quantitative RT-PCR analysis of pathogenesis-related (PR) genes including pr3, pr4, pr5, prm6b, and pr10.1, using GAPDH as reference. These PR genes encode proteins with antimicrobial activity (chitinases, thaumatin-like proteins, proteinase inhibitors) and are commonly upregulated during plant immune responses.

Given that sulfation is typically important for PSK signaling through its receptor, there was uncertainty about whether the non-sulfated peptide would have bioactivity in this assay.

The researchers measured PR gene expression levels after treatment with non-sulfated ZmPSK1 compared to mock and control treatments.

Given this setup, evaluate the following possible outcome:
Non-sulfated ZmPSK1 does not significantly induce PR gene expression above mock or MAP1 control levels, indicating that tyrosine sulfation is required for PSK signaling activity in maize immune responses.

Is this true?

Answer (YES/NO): NO